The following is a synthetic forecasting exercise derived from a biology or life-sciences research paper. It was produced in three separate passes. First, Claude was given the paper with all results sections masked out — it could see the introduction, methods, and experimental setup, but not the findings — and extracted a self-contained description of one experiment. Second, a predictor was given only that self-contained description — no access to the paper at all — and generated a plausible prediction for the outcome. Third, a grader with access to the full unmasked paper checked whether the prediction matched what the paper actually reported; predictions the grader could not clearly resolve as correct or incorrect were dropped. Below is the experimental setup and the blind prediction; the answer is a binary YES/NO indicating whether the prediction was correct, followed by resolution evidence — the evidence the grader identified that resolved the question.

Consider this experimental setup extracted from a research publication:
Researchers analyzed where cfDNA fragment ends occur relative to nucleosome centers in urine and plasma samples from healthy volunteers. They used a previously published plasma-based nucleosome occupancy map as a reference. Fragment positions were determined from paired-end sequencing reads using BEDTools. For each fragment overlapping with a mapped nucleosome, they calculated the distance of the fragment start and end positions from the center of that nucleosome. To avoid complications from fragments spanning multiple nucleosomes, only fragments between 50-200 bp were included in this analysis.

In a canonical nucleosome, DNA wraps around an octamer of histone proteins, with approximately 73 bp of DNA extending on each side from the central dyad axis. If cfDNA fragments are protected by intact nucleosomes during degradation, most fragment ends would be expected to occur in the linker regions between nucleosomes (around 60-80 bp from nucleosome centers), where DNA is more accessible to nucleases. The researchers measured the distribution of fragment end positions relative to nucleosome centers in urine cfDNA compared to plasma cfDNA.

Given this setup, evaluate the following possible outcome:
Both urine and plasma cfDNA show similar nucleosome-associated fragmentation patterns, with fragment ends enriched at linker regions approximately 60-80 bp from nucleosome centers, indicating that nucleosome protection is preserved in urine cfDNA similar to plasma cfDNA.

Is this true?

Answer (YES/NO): NO